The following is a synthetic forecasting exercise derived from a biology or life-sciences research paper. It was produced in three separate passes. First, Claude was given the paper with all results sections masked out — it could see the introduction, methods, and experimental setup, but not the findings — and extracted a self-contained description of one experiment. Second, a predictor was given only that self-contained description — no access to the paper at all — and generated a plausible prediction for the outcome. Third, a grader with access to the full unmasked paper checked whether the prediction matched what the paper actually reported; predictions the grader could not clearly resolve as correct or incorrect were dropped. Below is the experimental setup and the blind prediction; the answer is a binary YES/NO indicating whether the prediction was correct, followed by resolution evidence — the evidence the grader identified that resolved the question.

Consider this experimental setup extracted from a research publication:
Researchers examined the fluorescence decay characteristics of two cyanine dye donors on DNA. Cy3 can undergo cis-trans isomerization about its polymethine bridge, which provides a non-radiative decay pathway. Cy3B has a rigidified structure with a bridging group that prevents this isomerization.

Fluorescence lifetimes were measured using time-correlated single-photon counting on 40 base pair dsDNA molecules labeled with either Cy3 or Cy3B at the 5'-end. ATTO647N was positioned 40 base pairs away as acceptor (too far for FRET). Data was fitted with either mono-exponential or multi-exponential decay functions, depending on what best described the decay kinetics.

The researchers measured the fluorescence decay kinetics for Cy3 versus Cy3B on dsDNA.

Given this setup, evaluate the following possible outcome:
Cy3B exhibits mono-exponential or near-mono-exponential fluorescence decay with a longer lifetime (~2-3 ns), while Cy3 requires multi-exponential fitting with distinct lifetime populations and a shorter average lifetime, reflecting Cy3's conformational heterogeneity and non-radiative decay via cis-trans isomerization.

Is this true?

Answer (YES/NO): YES